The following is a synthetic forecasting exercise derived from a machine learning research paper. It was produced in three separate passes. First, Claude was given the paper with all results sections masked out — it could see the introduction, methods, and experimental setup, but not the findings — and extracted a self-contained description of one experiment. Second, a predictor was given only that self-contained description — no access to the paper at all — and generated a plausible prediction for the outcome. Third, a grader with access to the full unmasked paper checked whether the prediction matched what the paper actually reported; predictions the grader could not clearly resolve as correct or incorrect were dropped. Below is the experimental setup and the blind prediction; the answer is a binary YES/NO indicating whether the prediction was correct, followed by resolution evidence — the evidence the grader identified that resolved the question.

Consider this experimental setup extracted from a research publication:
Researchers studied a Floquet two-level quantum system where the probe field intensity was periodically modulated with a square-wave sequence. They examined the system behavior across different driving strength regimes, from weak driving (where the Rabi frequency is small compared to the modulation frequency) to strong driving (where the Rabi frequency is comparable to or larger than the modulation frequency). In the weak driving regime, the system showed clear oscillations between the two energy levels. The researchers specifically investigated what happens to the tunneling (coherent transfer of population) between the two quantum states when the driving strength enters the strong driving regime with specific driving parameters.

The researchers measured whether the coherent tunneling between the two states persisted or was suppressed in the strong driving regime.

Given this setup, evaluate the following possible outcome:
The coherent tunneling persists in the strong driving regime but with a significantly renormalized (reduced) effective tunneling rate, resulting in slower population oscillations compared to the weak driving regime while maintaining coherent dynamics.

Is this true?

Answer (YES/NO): NO